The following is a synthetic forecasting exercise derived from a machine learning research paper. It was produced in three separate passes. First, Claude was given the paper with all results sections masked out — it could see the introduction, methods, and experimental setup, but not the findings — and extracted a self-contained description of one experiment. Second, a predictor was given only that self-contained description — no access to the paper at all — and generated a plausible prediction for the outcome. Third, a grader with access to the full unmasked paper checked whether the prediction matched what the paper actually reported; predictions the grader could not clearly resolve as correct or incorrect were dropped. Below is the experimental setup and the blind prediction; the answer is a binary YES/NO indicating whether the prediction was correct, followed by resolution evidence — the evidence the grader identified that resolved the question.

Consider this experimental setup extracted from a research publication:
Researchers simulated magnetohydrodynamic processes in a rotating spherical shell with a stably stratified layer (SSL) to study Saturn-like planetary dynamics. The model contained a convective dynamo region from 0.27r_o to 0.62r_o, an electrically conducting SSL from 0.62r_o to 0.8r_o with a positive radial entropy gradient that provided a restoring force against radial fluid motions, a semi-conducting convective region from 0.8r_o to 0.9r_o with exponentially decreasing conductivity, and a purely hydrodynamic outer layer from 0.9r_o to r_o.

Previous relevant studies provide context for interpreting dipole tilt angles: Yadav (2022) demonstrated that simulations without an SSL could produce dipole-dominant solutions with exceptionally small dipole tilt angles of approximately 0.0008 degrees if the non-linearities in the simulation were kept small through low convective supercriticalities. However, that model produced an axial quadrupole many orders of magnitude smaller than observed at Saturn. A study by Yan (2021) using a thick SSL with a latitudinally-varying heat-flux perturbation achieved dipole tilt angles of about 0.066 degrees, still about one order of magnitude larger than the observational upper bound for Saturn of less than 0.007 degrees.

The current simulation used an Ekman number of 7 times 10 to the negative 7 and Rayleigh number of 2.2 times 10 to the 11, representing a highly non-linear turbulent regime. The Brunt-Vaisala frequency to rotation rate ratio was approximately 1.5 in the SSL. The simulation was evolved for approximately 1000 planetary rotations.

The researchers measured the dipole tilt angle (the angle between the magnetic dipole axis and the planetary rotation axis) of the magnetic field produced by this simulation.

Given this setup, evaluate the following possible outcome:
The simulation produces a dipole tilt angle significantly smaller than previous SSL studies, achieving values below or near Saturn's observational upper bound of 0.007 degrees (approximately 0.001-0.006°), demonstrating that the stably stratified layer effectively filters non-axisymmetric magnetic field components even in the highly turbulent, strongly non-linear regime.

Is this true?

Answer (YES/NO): NO